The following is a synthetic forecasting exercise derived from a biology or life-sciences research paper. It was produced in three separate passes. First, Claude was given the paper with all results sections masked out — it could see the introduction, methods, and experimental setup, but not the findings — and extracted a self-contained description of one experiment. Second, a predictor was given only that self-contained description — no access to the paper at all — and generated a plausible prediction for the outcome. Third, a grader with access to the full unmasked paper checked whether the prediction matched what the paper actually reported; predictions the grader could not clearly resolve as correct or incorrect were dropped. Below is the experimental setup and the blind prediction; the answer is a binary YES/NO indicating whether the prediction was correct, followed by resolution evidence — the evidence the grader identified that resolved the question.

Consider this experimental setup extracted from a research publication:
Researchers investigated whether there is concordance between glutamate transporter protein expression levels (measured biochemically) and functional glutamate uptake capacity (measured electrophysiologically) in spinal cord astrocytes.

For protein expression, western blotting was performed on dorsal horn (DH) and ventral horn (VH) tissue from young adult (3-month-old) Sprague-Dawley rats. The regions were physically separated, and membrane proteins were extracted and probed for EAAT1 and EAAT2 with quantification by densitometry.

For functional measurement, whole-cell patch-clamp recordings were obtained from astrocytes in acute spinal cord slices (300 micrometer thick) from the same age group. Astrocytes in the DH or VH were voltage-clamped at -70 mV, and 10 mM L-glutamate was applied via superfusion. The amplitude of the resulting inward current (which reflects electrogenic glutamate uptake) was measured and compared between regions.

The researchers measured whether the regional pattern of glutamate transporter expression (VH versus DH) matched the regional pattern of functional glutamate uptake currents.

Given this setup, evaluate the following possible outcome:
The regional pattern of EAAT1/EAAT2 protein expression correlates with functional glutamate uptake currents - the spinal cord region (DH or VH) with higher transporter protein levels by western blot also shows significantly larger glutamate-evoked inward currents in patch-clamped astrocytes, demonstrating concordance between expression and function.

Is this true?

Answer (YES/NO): NO